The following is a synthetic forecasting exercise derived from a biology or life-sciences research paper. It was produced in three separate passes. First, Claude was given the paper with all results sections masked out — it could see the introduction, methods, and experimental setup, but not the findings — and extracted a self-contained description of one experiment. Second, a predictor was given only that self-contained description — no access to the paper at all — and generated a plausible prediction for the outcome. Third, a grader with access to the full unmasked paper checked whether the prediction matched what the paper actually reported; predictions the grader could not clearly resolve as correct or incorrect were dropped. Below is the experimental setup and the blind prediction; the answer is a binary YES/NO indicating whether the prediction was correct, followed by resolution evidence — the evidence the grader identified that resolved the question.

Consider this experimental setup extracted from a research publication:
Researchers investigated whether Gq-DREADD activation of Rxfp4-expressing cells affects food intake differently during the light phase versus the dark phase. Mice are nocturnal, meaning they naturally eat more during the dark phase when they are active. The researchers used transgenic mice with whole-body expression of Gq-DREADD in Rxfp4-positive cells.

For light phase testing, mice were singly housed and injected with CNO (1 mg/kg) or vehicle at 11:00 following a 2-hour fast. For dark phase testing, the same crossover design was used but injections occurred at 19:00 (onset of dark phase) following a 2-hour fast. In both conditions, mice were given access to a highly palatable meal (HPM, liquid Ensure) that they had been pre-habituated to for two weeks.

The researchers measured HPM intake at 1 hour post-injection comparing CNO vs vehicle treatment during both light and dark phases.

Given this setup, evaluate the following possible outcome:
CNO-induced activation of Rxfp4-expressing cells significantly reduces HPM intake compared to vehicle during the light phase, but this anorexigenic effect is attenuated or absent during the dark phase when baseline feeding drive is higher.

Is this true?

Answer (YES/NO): NO